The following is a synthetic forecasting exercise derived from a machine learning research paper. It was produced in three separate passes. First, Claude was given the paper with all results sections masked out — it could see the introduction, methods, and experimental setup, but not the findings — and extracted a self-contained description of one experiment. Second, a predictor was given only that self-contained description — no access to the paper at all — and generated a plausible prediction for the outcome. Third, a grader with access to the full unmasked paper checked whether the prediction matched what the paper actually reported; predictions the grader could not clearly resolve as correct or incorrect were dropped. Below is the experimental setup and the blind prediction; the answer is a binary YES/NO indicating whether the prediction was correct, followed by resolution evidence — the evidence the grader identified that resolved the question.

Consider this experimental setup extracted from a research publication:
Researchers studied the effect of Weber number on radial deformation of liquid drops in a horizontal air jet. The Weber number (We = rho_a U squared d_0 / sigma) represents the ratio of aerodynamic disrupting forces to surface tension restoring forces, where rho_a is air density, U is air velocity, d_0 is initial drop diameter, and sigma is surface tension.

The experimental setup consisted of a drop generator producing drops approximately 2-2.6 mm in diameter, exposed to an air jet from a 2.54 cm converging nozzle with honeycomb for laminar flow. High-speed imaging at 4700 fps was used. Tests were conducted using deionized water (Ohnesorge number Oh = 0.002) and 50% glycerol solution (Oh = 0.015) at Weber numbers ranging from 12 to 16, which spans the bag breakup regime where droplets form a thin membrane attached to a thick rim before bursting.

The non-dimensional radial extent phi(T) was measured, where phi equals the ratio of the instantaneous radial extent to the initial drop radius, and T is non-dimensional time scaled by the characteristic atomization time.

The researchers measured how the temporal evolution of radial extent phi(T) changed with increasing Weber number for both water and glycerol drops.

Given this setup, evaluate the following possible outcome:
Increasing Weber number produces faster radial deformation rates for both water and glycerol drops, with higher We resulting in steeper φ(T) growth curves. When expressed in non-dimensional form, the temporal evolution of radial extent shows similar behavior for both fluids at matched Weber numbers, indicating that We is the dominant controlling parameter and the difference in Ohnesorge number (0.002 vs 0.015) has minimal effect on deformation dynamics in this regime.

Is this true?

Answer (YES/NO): YES